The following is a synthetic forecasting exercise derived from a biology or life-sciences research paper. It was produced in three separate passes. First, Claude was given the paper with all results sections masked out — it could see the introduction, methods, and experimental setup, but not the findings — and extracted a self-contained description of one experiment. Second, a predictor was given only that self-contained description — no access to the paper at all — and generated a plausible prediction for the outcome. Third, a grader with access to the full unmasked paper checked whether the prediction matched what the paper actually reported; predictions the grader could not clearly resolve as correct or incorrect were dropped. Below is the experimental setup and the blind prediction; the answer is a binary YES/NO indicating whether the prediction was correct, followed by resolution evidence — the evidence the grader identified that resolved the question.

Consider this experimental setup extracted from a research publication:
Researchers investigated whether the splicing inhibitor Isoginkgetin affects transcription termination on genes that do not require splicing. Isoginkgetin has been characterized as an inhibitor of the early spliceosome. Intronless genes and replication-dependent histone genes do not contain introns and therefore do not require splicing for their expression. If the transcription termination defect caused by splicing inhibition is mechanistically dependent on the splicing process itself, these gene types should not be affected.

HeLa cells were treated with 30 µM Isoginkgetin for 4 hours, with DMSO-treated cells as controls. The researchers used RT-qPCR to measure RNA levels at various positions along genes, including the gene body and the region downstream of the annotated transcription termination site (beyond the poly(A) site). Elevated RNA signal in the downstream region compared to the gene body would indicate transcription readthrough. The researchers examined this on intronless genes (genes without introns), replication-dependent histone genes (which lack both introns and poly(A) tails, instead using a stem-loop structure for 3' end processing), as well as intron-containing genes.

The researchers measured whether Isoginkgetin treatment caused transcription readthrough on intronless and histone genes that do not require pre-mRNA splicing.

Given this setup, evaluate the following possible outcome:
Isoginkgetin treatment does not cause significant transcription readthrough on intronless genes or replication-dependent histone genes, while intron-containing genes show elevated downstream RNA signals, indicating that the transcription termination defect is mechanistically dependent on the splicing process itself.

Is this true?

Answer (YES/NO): NO